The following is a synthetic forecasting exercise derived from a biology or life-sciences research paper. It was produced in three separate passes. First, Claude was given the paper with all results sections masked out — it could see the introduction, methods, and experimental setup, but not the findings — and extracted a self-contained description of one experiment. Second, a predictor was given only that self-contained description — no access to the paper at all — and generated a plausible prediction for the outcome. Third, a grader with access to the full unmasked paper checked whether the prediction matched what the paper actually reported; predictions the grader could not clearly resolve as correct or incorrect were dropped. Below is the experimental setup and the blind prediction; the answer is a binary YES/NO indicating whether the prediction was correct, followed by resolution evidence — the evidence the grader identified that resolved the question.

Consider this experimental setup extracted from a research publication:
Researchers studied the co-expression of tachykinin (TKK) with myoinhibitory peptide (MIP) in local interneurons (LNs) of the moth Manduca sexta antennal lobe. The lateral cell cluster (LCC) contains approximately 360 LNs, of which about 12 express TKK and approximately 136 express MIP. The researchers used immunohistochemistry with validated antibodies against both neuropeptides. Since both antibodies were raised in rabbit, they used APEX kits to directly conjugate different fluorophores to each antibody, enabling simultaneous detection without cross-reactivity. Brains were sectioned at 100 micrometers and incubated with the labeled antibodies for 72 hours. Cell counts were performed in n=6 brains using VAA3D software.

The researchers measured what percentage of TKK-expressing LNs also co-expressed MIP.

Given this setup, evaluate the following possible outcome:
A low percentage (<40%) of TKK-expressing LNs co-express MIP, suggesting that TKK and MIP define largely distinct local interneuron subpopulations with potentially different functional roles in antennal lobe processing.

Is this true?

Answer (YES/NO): NO